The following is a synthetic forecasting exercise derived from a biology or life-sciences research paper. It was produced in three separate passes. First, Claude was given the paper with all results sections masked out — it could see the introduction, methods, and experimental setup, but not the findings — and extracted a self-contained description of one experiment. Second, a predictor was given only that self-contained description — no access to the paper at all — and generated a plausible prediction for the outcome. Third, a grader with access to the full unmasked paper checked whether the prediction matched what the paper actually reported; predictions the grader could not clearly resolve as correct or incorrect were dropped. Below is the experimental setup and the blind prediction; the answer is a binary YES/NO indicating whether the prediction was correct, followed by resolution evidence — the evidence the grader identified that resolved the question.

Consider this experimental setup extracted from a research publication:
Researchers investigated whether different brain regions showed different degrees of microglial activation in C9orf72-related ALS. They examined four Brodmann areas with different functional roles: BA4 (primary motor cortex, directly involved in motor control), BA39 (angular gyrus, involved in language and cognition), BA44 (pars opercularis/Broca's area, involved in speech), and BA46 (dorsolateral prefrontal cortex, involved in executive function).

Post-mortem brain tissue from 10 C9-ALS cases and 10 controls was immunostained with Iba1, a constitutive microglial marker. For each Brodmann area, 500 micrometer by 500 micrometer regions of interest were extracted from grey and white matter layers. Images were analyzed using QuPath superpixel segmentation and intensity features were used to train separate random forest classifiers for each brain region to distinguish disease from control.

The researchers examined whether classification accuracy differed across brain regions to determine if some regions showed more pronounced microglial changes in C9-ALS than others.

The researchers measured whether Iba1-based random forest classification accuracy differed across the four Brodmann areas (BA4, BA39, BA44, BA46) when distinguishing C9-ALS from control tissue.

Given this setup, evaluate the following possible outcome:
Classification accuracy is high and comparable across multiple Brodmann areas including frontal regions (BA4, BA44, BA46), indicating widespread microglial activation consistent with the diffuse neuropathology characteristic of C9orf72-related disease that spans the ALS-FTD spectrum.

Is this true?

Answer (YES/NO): YES